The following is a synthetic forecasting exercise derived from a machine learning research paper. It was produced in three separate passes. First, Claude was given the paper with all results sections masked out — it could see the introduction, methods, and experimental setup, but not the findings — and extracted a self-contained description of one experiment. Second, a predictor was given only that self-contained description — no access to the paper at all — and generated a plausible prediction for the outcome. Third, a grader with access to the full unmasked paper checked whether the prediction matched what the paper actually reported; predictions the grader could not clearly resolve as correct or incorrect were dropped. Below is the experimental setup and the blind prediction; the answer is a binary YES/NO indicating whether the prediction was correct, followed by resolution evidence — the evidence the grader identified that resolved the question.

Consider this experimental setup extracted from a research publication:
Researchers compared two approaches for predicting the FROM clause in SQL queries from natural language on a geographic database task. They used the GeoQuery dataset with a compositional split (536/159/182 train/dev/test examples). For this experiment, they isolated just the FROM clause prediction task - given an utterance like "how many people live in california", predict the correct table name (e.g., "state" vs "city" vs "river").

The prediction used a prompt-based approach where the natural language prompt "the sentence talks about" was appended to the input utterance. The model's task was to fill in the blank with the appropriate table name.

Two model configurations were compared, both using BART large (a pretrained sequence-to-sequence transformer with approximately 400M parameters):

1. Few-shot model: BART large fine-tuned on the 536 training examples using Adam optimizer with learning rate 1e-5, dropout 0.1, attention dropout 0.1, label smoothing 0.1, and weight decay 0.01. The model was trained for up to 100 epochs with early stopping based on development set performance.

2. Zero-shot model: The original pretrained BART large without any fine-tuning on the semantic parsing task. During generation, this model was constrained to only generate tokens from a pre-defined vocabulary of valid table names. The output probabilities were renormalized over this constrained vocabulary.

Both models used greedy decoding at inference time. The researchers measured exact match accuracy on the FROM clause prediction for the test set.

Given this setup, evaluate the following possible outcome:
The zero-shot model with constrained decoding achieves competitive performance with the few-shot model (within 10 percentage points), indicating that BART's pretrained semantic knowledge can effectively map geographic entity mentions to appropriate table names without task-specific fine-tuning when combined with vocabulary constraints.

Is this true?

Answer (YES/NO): YES